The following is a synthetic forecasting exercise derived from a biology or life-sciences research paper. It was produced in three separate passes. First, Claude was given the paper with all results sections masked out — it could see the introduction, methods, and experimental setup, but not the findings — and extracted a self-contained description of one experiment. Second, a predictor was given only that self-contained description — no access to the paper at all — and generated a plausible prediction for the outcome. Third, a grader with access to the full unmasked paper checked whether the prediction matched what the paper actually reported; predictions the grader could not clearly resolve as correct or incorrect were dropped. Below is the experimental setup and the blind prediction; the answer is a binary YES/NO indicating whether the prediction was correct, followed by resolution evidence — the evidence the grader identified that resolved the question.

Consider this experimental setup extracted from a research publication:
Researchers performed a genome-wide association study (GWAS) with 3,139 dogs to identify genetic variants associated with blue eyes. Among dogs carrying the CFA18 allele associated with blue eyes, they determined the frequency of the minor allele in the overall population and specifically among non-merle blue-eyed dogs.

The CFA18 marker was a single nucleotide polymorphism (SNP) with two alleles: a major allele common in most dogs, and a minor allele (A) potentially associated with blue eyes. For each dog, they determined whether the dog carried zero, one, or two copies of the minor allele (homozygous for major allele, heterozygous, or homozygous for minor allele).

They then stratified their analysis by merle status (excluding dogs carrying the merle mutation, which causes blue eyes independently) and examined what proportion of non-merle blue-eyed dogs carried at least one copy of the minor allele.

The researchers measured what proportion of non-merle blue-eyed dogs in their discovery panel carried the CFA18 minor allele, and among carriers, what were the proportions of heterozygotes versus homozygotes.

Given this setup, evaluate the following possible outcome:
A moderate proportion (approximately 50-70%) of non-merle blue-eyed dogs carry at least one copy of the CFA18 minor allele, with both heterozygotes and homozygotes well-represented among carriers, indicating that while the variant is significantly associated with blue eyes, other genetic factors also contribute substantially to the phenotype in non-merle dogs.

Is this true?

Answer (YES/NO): NO